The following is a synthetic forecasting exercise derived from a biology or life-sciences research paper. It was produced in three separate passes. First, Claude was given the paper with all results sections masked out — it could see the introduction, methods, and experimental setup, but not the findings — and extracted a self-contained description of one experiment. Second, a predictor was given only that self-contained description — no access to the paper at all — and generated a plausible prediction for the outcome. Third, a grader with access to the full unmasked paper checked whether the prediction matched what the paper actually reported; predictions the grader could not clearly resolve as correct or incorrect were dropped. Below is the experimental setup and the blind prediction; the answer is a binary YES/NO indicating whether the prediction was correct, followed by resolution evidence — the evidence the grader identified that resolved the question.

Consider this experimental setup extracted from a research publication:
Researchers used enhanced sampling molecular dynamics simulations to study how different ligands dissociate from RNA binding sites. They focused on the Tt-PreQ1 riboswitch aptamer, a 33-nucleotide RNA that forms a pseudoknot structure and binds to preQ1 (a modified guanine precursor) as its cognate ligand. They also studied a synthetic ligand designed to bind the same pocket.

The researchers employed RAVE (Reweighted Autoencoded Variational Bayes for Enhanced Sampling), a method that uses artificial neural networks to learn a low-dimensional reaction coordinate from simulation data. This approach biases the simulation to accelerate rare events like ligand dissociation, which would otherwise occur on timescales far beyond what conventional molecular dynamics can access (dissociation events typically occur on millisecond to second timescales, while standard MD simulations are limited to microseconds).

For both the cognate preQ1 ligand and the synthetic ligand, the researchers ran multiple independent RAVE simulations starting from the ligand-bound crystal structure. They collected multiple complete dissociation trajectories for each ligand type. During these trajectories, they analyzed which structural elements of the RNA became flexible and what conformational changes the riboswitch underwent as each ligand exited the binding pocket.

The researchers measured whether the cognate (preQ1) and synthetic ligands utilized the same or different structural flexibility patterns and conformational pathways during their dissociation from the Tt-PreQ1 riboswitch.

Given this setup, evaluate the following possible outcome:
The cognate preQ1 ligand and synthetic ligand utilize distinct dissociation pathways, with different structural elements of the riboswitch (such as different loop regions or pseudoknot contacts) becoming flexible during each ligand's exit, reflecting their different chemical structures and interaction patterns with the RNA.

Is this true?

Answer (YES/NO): YES